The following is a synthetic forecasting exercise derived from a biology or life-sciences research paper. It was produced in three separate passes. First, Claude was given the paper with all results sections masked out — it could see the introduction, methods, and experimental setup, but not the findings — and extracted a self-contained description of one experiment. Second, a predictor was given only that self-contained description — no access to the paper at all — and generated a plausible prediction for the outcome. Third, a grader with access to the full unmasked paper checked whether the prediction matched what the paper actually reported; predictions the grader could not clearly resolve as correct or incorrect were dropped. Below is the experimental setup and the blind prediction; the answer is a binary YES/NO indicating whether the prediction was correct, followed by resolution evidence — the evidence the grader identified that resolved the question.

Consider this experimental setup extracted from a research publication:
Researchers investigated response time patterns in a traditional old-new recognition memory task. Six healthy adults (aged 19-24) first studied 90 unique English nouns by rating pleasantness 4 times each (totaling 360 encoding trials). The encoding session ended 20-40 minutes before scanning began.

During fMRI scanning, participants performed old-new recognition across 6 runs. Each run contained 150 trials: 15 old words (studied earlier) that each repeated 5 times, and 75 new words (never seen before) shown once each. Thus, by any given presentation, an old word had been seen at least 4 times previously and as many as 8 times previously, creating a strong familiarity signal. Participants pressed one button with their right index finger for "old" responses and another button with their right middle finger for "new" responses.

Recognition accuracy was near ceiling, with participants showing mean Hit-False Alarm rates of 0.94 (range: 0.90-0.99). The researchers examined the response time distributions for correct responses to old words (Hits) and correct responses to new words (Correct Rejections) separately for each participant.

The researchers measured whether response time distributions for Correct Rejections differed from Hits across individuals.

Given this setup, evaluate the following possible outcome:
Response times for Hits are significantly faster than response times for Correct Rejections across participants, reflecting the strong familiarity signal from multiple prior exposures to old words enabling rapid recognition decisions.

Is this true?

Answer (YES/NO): YES